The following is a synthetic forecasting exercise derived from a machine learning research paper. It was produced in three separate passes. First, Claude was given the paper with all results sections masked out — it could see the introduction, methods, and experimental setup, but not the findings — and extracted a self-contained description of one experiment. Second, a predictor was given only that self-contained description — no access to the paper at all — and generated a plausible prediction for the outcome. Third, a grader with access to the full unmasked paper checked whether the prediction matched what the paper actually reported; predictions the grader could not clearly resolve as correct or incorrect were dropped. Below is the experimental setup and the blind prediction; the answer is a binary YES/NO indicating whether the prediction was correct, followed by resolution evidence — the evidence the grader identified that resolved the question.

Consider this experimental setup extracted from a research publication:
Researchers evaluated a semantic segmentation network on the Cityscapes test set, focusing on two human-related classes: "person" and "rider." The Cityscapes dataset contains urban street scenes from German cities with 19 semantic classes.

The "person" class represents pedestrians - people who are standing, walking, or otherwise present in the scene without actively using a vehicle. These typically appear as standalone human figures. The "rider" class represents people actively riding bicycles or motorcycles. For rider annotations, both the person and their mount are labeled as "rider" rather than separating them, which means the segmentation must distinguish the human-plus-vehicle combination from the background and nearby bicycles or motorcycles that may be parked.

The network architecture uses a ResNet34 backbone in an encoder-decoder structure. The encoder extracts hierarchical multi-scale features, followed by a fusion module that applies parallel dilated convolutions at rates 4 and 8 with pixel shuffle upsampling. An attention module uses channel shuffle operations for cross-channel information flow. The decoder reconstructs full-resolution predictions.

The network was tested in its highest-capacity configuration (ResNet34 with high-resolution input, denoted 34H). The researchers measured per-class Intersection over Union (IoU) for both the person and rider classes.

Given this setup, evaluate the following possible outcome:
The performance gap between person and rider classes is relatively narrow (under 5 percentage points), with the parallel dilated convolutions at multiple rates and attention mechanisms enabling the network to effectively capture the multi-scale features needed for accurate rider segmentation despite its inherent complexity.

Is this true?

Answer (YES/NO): NO